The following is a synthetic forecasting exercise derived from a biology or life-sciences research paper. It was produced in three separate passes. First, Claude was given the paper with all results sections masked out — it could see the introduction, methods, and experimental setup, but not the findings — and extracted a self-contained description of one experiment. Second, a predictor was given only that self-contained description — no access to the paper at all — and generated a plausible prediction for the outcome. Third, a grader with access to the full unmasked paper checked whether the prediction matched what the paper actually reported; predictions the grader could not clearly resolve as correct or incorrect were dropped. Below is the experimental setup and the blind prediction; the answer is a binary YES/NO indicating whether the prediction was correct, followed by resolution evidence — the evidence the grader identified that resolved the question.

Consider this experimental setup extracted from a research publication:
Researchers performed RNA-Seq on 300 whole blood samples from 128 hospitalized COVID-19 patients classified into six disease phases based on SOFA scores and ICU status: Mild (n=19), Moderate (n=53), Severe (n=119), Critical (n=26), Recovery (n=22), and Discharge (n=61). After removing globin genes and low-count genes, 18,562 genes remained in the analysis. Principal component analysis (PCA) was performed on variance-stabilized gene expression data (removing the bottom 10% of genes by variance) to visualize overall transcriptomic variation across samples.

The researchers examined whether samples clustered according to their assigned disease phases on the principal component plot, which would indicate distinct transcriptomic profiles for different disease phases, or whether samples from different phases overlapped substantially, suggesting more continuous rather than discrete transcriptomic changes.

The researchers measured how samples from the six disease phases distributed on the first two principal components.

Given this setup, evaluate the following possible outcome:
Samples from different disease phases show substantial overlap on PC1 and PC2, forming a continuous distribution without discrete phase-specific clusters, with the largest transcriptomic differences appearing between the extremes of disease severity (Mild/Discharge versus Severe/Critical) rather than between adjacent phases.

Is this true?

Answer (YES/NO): NO